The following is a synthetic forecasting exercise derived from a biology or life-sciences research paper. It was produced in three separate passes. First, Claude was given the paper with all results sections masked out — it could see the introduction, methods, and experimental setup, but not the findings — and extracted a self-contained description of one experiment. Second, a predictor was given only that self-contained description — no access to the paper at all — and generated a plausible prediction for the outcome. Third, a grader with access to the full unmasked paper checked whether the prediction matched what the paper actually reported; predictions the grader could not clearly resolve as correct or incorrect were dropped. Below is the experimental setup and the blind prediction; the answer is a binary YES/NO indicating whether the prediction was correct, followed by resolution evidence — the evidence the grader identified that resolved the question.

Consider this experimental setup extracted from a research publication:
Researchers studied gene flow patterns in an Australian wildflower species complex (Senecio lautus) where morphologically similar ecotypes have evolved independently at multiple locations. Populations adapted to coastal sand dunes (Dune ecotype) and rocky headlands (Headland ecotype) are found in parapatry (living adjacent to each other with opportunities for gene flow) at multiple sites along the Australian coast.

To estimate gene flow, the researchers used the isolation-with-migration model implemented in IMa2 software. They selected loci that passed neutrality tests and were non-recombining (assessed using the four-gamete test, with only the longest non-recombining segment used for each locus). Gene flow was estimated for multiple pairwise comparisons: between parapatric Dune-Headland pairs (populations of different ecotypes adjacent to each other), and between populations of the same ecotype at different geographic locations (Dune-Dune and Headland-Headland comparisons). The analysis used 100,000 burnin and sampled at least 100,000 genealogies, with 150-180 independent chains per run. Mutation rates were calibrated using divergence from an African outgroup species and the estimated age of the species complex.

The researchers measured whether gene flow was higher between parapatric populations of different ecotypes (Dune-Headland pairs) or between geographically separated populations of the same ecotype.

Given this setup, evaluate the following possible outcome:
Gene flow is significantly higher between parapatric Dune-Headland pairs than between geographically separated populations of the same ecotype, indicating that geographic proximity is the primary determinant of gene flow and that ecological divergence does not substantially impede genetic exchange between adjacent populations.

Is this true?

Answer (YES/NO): NO